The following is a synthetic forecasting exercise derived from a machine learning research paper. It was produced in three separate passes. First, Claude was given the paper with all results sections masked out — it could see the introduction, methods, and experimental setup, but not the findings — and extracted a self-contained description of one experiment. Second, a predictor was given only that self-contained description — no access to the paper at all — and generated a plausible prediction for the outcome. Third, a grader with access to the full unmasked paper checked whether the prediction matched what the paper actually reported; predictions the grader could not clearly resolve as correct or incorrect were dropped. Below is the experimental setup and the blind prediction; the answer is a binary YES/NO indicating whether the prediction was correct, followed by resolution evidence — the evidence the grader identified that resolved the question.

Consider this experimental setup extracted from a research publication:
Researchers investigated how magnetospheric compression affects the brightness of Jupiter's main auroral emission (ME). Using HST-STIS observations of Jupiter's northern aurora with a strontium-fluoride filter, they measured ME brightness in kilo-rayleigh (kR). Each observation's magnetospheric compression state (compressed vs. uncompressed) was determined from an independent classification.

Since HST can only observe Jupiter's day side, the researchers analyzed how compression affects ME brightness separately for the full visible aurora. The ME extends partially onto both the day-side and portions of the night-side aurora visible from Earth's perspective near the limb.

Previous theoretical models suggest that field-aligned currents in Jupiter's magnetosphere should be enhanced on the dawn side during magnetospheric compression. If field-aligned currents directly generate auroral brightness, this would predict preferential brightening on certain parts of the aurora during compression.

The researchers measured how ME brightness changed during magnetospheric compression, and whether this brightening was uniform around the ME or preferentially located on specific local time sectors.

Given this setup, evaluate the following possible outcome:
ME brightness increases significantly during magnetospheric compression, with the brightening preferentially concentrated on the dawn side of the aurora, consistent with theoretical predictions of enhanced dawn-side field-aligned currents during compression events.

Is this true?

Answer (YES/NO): NO